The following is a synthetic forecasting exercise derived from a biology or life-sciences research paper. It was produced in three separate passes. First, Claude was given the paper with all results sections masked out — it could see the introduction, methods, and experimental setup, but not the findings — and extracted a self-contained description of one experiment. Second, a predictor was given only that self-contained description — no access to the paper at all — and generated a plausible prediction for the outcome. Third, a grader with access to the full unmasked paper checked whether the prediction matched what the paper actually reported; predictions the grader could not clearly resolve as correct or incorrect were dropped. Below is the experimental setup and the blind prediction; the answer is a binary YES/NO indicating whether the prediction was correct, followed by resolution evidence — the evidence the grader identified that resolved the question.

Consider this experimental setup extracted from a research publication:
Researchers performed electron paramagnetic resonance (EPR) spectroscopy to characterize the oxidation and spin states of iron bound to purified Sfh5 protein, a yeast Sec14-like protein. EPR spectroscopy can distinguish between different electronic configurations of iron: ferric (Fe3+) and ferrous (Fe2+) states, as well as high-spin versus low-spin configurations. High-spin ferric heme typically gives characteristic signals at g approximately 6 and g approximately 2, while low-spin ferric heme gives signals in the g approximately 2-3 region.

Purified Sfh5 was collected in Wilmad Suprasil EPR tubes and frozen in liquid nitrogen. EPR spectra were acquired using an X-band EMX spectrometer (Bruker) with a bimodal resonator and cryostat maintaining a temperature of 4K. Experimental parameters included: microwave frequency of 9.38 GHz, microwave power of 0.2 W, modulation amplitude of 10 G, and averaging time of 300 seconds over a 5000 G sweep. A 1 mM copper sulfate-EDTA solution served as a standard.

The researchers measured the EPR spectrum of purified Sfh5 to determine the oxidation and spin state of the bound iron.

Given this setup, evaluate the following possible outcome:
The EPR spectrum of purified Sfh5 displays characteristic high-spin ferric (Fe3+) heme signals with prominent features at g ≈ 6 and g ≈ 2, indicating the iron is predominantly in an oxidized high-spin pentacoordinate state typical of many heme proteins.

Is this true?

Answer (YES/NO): YES